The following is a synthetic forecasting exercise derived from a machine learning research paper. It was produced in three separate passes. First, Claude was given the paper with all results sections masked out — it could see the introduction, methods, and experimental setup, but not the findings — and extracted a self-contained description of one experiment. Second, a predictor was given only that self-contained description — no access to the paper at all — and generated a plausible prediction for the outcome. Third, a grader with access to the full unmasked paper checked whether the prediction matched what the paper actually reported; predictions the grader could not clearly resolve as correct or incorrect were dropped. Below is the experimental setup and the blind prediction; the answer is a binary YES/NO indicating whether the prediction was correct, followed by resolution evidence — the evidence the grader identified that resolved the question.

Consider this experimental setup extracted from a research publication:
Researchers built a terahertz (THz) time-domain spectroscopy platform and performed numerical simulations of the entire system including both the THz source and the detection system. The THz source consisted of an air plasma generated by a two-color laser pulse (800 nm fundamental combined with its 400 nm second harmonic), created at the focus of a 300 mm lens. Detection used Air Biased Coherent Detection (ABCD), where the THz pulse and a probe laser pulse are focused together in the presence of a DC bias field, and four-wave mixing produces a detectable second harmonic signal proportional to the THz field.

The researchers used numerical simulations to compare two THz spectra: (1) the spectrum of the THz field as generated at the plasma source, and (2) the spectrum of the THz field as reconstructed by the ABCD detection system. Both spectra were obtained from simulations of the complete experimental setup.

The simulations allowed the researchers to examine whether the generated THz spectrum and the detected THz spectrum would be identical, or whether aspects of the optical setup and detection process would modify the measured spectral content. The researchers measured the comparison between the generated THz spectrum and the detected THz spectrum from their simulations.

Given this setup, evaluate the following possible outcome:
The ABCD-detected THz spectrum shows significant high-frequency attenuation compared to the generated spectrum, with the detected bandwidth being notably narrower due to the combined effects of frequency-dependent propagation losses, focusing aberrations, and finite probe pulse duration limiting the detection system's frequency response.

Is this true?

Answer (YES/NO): NO